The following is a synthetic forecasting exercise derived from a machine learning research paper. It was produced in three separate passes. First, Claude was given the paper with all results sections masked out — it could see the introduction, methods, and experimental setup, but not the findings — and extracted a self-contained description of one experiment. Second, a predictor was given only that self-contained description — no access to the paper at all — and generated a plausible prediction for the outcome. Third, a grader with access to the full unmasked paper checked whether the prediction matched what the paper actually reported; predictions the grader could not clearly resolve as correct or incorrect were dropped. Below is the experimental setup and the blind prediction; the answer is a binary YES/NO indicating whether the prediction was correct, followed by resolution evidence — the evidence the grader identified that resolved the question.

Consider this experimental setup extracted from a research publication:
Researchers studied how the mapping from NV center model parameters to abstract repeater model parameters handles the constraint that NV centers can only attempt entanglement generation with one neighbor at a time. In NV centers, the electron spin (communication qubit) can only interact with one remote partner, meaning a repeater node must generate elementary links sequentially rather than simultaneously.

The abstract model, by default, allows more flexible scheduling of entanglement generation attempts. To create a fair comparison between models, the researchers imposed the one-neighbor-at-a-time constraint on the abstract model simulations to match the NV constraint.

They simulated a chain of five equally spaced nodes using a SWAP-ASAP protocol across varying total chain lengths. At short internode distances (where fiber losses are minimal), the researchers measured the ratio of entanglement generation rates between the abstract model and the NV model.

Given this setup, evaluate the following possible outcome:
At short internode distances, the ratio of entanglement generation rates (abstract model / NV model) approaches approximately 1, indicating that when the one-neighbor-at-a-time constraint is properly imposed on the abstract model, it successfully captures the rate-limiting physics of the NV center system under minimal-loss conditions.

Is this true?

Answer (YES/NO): NO